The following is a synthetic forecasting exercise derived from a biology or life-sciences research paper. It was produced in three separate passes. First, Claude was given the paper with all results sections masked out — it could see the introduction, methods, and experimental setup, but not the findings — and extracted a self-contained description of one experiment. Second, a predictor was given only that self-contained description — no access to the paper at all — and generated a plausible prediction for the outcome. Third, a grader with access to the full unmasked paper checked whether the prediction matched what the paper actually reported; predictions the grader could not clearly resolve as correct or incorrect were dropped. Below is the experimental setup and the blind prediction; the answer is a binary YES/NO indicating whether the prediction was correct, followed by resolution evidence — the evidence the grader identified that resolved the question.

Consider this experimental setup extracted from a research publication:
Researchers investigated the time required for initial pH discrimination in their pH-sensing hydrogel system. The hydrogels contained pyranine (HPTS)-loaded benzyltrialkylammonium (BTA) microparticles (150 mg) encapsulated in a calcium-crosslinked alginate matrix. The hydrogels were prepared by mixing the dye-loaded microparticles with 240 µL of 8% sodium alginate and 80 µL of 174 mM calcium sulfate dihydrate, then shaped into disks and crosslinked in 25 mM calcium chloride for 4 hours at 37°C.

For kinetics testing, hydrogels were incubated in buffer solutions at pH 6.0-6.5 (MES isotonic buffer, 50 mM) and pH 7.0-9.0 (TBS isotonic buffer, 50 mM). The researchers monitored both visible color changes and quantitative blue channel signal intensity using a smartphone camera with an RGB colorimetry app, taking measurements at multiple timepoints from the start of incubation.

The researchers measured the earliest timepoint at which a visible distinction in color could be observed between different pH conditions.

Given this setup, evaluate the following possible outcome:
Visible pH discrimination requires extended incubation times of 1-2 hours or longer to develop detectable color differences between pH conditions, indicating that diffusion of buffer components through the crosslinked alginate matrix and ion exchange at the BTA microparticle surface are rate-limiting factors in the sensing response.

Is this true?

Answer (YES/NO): NO